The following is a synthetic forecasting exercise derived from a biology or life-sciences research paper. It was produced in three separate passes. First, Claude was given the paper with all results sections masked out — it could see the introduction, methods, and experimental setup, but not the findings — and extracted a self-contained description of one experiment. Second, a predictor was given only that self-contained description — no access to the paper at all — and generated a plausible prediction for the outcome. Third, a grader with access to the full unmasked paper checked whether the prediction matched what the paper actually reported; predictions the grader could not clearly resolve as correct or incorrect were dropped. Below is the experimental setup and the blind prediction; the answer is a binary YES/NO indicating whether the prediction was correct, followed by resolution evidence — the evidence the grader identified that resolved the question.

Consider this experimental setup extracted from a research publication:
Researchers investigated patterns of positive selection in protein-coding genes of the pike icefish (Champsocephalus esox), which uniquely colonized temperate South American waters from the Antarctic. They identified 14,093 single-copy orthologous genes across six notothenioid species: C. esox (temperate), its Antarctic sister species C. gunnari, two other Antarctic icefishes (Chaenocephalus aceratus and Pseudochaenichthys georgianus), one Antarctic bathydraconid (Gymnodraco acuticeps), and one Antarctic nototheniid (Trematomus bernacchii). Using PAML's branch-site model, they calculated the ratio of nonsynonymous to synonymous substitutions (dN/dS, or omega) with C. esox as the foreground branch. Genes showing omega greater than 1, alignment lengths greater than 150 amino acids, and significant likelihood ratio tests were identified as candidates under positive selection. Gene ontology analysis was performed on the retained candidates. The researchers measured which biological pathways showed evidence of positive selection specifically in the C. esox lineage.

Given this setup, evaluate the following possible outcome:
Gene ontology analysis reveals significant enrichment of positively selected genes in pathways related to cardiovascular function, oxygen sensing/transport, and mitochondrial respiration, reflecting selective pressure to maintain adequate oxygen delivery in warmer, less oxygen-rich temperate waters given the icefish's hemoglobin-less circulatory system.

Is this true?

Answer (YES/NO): NO